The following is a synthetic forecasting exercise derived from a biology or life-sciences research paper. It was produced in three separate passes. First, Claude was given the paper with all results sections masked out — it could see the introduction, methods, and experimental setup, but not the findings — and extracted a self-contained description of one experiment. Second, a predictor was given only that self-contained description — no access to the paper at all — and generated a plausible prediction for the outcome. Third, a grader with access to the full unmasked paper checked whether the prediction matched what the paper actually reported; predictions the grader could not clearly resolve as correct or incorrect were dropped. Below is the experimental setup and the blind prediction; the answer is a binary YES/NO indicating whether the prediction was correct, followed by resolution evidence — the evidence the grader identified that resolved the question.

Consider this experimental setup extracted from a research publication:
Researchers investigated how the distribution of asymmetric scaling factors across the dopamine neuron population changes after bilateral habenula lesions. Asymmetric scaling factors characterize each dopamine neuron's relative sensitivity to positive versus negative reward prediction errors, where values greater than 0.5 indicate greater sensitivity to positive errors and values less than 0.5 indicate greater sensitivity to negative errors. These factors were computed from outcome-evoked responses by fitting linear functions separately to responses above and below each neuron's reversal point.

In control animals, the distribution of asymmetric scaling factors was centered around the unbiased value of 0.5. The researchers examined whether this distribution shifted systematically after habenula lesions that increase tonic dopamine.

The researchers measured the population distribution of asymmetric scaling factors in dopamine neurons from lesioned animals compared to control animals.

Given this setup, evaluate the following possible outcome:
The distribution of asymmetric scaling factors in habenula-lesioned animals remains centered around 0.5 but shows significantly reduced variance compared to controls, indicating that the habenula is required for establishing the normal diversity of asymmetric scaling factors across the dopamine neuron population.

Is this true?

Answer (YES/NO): NO